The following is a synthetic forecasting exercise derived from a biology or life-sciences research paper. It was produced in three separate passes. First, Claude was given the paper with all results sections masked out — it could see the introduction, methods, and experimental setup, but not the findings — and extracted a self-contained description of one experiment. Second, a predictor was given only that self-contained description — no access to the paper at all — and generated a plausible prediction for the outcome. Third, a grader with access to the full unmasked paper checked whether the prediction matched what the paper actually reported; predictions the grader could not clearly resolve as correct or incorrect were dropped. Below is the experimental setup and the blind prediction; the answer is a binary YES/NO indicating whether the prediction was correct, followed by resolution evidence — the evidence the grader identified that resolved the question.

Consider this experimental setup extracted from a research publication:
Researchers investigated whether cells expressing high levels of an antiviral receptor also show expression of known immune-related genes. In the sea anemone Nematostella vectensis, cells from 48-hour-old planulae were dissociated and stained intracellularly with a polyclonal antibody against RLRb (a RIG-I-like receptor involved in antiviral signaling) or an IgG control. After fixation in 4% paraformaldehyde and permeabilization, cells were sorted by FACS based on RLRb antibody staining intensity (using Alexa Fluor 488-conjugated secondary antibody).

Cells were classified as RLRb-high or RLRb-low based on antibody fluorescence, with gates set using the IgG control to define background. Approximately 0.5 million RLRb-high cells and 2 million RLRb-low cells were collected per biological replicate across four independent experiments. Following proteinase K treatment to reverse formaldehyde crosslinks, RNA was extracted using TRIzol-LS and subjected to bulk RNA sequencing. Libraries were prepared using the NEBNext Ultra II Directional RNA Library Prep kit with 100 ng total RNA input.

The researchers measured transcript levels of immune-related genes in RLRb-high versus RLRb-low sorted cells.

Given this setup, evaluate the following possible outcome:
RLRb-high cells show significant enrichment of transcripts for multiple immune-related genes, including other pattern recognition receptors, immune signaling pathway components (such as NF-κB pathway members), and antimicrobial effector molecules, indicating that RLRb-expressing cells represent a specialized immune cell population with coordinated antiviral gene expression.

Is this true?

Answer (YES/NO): YES